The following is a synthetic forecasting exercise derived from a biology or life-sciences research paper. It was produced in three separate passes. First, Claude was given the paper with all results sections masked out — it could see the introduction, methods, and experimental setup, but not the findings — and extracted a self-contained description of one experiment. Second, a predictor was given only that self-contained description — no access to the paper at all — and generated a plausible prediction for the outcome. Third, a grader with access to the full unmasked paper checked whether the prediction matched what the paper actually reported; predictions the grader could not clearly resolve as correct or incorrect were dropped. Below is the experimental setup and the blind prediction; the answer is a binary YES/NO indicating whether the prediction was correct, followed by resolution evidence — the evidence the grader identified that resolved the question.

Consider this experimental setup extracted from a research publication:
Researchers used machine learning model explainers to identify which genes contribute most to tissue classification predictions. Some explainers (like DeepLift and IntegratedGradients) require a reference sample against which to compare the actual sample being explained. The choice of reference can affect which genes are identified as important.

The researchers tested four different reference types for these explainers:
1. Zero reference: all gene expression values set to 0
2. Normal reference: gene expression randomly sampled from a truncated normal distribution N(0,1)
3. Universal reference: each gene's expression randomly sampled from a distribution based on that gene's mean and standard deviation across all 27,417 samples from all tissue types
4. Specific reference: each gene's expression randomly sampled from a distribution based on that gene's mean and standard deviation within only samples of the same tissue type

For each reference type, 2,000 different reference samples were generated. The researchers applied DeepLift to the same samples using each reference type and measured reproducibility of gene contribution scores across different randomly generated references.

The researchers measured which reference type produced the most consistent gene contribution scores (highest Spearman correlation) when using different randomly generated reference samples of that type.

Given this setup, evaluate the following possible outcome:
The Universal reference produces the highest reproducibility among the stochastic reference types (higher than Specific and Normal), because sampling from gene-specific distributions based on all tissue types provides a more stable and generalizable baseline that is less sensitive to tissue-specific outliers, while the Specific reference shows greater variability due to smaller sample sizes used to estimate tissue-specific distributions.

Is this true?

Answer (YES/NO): YES